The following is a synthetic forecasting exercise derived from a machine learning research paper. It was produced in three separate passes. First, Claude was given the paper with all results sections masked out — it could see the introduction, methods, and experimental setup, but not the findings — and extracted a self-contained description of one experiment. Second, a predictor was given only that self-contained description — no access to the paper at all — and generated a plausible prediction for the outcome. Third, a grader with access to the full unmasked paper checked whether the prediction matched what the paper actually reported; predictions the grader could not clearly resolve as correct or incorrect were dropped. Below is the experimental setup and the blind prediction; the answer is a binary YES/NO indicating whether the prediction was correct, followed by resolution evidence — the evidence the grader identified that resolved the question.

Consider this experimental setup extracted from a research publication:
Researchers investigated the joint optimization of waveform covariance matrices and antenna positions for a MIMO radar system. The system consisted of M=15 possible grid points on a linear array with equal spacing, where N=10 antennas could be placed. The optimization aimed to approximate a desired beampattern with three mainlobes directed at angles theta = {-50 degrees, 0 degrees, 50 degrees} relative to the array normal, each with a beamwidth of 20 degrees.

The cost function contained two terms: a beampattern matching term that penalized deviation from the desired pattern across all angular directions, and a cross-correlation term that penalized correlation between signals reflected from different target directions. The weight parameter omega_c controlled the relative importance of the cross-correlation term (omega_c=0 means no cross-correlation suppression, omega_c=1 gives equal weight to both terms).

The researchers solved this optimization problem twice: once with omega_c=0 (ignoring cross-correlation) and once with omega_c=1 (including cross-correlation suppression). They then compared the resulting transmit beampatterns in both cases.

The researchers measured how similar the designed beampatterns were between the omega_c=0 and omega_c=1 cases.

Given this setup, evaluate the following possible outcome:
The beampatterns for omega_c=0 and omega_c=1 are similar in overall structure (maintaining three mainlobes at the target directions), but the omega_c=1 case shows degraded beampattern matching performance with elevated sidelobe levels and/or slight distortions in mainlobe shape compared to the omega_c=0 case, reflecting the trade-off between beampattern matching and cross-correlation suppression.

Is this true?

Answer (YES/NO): NO